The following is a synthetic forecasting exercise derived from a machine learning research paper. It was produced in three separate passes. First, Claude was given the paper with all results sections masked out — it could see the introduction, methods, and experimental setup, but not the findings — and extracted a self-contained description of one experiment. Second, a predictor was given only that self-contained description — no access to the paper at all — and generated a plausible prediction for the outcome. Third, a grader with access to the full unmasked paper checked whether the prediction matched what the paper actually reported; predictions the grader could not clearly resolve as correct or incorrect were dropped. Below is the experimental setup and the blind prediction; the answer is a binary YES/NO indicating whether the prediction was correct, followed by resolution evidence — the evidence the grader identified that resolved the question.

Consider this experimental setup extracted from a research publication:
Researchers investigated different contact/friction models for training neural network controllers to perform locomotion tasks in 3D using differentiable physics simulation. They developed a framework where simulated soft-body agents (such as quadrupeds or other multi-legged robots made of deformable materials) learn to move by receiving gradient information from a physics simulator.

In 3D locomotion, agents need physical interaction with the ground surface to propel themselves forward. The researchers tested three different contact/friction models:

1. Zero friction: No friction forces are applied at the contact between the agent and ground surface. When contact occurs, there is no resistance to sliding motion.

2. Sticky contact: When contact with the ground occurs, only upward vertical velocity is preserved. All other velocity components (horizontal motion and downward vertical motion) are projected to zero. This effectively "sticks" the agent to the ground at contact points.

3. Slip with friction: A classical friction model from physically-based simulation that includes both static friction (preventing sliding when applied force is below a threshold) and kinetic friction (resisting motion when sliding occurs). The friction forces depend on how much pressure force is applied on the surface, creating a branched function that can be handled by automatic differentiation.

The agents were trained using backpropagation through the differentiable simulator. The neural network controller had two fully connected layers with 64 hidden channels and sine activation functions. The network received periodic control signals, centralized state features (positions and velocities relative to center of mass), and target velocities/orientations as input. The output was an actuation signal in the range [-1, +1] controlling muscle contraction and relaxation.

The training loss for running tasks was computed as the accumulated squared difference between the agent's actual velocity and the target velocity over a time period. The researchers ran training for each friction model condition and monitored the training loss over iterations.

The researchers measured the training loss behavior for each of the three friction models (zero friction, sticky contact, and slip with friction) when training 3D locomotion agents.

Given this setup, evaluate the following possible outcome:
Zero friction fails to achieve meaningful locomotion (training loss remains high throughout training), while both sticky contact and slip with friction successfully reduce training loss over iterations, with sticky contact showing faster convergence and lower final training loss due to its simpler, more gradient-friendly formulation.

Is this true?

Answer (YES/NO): NO